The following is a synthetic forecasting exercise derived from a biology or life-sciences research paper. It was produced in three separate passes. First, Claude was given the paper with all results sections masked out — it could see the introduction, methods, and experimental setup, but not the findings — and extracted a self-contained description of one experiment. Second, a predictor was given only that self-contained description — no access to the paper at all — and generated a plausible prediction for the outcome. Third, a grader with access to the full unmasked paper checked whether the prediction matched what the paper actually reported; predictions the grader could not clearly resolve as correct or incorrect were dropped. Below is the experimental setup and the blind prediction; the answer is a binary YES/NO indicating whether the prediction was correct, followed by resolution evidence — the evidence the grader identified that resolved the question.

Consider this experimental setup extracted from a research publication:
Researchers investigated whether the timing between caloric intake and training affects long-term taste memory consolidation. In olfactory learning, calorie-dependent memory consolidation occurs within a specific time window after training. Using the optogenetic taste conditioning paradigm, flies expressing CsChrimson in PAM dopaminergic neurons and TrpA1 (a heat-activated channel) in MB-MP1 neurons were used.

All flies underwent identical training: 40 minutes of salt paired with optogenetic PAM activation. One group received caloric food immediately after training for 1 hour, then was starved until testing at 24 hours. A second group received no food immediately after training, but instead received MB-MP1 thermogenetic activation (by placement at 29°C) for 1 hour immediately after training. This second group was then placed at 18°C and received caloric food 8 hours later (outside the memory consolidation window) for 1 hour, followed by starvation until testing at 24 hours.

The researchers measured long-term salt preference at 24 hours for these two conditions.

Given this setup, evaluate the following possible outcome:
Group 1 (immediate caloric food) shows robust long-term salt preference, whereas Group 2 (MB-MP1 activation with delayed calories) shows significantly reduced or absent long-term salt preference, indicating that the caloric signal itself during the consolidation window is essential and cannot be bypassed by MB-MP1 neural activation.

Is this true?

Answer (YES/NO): NO